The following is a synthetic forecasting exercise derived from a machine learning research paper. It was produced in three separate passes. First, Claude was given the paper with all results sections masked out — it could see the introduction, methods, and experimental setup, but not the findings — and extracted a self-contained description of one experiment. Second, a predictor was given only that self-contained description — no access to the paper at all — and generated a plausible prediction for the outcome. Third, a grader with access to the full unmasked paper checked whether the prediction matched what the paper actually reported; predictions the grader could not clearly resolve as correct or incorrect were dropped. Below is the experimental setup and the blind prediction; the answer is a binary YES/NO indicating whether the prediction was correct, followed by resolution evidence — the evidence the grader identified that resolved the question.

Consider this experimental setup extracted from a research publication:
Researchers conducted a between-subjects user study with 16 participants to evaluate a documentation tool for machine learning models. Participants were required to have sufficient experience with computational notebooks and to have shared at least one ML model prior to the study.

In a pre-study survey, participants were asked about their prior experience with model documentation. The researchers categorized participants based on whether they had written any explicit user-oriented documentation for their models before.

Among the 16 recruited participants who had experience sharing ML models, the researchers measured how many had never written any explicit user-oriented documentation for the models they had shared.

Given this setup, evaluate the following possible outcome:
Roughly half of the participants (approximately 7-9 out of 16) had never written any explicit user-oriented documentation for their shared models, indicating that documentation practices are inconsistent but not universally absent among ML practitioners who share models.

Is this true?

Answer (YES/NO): NO